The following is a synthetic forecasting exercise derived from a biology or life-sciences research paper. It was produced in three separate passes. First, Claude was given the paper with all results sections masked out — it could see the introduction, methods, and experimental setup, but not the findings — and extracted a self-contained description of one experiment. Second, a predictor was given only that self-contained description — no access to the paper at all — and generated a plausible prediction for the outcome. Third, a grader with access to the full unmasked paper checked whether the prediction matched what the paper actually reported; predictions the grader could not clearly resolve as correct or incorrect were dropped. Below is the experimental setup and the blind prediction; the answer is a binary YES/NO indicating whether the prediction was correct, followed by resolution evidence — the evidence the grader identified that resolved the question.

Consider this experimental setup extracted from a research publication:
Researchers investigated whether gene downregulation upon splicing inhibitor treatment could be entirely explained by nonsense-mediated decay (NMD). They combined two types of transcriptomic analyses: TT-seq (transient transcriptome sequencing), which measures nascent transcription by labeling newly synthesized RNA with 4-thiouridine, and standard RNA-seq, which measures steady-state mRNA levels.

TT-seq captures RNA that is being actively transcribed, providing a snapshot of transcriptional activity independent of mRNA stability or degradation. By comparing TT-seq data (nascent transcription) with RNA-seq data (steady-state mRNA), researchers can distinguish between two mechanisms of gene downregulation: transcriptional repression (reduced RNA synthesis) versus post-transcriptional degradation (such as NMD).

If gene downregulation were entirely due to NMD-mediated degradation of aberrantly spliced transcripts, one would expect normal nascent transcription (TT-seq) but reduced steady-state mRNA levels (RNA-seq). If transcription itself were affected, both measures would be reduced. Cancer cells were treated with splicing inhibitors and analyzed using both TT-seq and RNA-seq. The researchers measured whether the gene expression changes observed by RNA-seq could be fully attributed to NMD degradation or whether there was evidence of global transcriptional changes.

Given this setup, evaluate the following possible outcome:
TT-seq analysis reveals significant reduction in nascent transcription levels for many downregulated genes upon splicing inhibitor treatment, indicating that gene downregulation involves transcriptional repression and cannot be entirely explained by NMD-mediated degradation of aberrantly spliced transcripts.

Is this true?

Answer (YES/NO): YES